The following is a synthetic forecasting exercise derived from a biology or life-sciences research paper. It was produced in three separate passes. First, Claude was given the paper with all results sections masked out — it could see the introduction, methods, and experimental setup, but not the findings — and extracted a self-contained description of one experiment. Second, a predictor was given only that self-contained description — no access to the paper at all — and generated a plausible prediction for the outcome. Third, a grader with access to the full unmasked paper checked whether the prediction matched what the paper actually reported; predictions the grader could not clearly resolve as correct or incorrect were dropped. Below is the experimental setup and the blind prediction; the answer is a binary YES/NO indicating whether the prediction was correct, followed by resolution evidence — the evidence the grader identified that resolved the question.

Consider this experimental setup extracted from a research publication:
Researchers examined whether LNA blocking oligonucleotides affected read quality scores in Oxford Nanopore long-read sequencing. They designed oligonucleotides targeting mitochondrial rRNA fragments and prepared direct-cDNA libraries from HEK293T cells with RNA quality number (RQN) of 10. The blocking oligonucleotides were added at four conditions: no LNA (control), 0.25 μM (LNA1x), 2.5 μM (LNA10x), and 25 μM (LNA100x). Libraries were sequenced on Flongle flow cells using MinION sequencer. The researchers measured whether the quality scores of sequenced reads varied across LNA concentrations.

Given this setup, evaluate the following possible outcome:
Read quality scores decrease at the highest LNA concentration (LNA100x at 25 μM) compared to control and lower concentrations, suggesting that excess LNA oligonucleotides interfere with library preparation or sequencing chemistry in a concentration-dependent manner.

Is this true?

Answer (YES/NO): NO